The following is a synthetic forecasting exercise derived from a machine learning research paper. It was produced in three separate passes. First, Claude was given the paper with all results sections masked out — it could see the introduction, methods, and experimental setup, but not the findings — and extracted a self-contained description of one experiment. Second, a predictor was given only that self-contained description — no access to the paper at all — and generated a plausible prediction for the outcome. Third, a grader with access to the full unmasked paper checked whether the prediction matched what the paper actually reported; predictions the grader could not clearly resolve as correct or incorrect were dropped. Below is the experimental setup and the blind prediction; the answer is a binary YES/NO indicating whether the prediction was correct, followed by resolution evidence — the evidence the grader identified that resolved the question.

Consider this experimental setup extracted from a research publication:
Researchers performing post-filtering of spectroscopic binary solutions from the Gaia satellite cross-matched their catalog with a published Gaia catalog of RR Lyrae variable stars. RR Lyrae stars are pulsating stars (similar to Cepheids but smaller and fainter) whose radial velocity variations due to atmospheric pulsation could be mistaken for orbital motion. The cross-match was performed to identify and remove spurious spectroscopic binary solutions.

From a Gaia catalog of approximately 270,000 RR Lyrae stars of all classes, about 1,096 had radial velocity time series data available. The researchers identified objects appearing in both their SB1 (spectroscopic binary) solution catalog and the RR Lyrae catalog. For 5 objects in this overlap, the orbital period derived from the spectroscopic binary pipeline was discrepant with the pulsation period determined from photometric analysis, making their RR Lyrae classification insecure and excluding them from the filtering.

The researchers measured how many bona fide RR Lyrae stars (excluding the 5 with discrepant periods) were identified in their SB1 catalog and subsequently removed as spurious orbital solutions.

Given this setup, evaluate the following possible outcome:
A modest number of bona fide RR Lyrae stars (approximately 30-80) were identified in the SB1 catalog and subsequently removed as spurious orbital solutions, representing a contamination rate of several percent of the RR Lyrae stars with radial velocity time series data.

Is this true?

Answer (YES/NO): NO